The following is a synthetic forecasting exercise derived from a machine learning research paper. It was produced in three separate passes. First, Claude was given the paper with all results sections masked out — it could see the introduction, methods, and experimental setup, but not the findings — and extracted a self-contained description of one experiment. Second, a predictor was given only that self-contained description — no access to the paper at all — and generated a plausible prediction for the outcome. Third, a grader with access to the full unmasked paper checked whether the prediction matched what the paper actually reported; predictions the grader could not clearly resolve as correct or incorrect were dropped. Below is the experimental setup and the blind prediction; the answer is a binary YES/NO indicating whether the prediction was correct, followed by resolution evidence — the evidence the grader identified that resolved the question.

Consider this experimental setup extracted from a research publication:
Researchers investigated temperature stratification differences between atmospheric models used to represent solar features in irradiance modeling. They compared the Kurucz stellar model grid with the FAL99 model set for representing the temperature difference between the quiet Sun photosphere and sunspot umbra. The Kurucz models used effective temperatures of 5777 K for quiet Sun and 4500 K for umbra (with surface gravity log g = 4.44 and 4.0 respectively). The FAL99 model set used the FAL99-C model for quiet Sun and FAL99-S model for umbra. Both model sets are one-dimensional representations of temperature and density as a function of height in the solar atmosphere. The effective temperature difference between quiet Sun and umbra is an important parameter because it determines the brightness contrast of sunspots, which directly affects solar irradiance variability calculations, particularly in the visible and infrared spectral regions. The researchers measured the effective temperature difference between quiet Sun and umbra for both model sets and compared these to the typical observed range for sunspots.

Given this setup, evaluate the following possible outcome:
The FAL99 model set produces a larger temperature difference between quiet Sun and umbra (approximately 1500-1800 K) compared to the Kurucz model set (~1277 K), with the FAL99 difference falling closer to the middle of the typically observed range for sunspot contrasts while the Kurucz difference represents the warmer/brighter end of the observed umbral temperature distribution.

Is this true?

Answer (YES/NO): NO